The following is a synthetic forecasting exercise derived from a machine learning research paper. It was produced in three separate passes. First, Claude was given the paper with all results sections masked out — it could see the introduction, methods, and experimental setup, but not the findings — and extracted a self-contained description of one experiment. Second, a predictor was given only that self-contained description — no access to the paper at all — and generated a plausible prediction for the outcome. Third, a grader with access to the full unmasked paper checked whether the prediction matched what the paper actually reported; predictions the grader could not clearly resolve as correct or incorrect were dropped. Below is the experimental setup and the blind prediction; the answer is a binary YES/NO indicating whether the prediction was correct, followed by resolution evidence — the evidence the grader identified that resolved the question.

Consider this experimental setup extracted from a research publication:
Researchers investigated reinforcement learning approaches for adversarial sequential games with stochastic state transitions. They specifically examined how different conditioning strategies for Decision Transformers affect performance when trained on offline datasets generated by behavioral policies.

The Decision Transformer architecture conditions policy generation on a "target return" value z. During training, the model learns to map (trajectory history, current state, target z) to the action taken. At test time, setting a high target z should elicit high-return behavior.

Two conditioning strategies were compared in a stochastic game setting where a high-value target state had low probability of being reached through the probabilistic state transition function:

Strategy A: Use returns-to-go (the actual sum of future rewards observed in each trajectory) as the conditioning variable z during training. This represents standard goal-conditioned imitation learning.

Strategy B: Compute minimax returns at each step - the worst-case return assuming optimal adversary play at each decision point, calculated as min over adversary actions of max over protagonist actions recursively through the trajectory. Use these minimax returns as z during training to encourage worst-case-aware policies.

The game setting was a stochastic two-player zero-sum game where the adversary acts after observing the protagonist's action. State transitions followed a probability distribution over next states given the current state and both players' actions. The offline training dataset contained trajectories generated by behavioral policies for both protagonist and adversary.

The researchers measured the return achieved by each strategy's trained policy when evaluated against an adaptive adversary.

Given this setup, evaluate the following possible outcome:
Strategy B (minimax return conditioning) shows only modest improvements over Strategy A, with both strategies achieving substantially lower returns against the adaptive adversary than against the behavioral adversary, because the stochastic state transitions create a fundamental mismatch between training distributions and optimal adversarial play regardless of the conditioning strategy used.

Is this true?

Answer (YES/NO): NO